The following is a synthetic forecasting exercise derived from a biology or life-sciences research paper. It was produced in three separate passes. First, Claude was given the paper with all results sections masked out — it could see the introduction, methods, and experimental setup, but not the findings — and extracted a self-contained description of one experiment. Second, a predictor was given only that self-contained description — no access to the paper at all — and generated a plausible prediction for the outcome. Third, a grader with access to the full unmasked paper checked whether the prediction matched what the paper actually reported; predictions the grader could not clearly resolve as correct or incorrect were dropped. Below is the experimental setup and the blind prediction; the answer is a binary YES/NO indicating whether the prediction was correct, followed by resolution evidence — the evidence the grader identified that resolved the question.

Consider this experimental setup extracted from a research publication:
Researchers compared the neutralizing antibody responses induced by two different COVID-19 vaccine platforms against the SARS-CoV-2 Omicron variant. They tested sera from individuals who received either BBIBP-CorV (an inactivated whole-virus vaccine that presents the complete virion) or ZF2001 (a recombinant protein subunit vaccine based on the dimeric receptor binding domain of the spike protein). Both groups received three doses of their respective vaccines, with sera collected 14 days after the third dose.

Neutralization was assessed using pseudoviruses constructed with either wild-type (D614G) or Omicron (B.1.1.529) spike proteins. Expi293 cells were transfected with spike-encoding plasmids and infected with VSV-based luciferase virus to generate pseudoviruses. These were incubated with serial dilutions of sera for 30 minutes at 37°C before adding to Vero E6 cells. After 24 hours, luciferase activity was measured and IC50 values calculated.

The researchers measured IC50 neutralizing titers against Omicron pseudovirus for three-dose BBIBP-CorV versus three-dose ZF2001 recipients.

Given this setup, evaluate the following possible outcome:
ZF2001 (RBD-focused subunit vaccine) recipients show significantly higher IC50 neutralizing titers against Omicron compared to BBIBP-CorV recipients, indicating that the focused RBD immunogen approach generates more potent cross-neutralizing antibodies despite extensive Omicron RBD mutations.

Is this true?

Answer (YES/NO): NO